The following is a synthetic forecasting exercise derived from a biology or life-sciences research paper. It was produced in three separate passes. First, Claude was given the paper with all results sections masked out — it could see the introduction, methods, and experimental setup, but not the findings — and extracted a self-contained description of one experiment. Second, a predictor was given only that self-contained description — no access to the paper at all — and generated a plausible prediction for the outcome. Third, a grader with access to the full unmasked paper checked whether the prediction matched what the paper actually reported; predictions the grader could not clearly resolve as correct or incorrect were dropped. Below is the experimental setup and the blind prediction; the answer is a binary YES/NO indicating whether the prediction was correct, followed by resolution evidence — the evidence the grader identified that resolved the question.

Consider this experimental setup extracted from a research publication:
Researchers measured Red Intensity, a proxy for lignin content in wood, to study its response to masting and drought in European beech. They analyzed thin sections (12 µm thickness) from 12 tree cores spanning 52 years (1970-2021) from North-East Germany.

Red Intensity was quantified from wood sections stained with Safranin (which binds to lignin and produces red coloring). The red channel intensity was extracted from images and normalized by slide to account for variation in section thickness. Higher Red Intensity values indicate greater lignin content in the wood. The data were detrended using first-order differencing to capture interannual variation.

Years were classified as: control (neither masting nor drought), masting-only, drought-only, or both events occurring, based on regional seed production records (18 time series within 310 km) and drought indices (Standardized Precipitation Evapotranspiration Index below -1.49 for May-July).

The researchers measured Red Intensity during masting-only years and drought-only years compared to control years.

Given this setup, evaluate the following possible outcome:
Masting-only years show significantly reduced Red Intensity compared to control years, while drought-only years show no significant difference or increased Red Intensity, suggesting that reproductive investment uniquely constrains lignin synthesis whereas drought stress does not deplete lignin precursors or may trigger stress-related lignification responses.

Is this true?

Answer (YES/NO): YES